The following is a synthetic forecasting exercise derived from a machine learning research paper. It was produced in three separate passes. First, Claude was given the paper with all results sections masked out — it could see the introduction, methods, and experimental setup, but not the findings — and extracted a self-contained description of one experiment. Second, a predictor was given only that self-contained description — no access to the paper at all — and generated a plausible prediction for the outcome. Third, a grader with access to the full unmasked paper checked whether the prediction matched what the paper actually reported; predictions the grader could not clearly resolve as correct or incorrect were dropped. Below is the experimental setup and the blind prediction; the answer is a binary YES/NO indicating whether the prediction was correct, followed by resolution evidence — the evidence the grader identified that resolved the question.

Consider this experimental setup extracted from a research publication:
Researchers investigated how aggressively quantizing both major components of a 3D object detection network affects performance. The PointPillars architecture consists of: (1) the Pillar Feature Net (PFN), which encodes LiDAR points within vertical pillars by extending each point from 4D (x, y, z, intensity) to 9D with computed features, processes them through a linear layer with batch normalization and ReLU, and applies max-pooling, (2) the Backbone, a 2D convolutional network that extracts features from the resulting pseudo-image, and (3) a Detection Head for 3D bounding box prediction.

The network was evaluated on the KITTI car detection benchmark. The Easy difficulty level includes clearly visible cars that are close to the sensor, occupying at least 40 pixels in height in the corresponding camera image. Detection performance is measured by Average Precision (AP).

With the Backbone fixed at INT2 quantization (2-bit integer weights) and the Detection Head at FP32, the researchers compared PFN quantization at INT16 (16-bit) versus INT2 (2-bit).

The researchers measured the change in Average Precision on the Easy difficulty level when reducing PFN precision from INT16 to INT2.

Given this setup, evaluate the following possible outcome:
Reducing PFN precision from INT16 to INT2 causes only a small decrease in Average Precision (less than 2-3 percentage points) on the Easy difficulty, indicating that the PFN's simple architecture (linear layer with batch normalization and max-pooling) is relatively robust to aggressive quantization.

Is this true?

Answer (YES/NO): NO